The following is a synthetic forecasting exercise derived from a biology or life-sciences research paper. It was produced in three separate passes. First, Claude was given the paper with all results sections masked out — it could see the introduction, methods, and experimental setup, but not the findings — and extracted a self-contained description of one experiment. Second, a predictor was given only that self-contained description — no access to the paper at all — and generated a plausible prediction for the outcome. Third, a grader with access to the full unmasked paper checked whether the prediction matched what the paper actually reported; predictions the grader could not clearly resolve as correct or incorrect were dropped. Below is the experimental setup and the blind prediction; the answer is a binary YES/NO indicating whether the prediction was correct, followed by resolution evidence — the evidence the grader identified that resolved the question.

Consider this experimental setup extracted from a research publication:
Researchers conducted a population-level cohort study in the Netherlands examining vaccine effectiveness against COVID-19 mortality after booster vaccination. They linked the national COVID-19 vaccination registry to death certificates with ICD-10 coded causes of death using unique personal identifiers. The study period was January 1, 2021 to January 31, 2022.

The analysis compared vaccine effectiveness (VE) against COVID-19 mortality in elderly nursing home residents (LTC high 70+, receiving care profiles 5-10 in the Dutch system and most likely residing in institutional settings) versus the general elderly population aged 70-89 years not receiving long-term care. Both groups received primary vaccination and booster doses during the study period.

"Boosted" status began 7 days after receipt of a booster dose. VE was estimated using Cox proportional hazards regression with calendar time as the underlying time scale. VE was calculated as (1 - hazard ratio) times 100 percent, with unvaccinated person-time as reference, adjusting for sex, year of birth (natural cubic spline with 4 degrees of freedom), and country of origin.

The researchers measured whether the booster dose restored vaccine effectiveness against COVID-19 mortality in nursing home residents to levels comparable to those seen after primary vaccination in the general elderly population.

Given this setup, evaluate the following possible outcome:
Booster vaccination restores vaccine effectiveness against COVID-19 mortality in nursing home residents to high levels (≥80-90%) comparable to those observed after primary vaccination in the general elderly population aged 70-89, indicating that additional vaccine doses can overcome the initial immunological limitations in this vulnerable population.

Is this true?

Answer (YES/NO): NO